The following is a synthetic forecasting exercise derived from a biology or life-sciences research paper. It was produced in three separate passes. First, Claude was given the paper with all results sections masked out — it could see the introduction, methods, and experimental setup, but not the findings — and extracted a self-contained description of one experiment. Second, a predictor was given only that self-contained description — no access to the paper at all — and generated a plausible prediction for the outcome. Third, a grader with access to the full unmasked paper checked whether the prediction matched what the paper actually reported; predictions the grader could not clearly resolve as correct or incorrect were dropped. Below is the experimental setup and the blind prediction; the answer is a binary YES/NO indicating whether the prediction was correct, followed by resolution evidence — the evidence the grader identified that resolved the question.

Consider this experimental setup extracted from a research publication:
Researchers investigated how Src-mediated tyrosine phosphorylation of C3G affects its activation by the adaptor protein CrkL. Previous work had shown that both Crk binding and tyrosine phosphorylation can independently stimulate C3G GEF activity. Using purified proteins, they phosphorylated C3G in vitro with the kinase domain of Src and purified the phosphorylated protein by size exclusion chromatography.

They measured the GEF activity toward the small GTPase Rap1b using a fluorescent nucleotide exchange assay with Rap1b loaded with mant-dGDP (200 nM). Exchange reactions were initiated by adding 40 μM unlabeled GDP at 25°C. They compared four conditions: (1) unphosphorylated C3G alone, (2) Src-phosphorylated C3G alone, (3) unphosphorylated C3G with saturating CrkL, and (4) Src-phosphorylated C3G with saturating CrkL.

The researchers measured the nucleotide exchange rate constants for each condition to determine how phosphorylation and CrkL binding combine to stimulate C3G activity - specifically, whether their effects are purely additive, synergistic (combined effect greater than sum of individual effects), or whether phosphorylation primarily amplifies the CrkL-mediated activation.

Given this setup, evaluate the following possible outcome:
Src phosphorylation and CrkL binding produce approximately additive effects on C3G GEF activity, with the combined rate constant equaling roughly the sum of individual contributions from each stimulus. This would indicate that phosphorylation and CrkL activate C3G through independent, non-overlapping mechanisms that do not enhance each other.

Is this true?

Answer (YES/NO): NO